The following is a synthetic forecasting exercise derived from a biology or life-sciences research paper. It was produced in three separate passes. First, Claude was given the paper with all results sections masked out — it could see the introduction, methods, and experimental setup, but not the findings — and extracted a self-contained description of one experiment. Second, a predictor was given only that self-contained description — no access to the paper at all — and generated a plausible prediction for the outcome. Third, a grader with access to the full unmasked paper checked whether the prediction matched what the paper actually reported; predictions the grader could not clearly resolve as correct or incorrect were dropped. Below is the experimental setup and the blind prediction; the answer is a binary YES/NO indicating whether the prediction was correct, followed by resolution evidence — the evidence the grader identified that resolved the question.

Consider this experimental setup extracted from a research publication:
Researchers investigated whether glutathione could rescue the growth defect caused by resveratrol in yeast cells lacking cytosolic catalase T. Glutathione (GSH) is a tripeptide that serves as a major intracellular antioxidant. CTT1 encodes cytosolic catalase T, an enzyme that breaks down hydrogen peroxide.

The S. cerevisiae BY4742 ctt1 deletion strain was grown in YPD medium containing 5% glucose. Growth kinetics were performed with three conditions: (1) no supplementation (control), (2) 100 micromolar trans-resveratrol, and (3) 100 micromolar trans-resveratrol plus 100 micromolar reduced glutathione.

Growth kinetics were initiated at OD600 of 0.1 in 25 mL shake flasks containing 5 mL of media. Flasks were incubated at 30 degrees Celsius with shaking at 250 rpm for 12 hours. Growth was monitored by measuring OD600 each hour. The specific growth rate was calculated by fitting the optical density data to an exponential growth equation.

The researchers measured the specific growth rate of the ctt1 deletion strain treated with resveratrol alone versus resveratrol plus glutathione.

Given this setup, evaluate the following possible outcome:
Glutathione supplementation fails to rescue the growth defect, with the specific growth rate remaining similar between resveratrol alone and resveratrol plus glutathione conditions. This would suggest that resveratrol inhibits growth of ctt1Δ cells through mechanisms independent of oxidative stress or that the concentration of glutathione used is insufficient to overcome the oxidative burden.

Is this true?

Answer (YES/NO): NO